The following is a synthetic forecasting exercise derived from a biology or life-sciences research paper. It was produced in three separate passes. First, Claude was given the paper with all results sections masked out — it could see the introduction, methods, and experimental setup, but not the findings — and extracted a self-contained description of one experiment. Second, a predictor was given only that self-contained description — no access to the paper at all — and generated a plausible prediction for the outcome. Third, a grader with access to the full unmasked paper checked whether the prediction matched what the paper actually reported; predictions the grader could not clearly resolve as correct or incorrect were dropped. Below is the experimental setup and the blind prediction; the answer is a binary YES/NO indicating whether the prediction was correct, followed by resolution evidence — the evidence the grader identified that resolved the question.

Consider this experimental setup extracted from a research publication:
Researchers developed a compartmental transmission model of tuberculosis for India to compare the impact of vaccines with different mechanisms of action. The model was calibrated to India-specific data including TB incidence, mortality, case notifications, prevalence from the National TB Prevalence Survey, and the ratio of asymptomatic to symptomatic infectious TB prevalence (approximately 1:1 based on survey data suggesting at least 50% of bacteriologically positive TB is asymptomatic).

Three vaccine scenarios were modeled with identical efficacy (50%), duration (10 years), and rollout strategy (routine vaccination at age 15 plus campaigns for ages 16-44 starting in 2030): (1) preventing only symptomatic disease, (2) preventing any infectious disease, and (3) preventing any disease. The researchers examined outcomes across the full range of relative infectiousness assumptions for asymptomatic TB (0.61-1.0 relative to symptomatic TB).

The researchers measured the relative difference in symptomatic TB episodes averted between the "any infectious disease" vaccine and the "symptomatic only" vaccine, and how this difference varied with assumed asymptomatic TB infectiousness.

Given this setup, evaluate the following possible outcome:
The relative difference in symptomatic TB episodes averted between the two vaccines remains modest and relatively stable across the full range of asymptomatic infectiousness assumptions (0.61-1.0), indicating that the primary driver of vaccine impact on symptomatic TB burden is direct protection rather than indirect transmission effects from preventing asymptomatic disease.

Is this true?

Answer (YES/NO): NO